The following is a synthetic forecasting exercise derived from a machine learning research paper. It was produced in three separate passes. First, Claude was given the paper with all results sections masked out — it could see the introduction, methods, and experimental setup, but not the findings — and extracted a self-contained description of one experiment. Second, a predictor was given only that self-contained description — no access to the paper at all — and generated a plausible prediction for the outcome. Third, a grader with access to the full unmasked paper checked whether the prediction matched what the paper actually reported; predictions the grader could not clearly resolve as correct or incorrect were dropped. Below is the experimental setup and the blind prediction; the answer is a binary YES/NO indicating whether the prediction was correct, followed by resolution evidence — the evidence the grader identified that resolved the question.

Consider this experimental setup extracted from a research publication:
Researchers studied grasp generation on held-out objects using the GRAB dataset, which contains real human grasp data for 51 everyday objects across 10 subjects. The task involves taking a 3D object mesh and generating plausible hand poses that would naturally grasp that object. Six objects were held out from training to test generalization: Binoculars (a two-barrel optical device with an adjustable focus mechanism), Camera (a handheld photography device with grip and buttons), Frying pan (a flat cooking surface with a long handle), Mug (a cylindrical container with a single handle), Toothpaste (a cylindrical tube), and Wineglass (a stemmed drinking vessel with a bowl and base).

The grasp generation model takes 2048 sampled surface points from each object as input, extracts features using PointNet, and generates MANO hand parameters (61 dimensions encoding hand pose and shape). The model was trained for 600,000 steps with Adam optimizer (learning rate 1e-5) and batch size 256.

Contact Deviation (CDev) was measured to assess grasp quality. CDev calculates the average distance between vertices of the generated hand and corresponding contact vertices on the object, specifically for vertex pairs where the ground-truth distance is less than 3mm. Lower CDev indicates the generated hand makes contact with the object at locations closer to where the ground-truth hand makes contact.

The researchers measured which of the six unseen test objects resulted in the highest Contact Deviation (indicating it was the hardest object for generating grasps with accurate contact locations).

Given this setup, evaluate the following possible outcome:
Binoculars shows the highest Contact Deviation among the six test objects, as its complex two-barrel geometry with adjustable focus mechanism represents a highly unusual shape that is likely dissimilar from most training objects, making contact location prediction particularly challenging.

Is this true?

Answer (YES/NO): NO